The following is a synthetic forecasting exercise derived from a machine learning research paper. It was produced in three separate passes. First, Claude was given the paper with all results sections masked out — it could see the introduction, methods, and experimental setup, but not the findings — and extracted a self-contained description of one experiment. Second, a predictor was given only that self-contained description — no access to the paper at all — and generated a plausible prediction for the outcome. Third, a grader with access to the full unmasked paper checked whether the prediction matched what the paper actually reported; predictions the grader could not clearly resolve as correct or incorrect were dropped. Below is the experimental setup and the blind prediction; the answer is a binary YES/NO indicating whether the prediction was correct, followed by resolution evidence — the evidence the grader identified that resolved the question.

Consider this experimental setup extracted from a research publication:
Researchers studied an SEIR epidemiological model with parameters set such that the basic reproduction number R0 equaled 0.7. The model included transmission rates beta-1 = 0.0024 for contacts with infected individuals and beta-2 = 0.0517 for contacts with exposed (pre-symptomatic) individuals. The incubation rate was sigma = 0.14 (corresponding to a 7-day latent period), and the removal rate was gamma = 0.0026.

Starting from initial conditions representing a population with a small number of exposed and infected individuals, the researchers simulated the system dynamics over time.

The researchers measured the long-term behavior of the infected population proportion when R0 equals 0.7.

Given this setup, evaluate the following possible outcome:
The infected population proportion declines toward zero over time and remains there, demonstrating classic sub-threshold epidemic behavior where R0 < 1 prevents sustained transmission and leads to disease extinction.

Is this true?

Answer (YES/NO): YES